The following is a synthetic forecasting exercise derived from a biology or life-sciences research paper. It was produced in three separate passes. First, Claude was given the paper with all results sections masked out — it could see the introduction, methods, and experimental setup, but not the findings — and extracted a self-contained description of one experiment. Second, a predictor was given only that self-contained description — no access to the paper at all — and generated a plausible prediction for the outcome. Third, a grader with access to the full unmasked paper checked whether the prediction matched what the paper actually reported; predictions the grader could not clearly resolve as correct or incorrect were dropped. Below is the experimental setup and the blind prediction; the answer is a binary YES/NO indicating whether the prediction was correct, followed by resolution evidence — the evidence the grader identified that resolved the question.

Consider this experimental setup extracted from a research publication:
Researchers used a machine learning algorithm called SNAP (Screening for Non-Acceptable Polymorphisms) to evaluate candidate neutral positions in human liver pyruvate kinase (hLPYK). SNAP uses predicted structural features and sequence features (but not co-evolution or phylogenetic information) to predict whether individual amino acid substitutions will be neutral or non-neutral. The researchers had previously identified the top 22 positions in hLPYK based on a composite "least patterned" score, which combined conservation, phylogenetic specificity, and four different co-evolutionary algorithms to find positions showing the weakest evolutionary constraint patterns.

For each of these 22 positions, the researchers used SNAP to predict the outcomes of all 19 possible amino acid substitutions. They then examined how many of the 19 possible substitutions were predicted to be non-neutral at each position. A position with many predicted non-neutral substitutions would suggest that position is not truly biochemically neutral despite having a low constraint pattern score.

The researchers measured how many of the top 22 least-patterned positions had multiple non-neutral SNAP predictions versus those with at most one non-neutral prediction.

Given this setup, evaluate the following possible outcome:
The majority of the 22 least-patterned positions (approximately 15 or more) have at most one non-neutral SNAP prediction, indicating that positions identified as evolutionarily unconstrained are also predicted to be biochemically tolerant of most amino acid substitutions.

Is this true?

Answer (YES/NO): YES